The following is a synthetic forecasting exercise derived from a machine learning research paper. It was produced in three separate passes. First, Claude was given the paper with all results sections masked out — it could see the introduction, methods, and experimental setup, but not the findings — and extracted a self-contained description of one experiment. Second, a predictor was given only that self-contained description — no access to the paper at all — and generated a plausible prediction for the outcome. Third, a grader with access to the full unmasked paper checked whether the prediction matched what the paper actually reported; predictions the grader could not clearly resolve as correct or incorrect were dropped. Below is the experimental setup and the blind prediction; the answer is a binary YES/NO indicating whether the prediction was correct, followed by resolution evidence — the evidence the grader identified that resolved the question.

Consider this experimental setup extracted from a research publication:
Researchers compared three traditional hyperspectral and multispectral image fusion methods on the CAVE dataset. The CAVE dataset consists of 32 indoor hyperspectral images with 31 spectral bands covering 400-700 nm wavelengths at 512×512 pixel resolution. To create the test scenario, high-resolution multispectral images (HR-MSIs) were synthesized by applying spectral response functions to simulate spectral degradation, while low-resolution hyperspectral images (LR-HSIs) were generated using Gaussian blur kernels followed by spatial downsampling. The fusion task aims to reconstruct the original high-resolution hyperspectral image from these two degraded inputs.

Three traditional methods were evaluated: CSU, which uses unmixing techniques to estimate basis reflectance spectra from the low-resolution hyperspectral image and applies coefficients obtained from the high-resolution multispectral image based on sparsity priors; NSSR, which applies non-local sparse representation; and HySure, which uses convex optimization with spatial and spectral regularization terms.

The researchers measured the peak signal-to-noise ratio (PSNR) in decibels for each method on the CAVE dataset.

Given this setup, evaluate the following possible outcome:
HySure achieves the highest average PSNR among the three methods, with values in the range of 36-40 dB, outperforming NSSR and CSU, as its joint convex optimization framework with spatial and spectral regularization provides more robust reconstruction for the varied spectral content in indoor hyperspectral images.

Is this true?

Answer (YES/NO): NO